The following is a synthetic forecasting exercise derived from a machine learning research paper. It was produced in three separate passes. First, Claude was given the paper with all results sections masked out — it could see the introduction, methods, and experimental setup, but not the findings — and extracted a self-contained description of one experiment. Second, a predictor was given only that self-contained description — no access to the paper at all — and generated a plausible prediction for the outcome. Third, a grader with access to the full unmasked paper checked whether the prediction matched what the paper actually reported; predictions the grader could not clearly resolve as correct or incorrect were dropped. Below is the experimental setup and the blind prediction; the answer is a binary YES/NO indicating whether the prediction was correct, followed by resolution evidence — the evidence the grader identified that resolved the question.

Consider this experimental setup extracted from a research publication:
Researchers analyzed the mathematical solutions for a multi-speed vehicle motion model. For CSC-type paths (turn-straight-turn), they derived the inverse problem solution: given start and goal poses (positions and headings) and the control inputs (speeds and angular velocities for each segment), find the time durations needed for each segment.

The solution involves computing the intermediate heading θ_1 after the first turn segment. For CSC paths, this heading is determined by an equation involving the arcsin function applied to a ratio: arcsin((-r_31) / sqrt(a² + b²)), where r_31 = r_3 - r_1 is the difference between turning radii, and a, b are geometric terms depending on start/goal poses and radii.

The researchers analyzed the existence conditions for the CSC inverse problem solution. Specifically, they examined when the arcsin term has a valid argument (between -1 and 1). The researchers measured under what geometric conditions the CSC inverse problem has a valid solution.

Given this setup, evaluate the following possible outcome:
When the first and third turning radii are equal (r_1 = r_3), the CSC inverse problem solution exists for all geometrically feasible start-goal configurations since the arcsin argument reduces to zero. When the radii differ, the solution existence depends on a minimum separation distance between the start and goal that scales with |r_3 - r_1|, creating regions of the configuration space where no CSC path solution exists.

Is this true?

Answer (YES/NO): NO